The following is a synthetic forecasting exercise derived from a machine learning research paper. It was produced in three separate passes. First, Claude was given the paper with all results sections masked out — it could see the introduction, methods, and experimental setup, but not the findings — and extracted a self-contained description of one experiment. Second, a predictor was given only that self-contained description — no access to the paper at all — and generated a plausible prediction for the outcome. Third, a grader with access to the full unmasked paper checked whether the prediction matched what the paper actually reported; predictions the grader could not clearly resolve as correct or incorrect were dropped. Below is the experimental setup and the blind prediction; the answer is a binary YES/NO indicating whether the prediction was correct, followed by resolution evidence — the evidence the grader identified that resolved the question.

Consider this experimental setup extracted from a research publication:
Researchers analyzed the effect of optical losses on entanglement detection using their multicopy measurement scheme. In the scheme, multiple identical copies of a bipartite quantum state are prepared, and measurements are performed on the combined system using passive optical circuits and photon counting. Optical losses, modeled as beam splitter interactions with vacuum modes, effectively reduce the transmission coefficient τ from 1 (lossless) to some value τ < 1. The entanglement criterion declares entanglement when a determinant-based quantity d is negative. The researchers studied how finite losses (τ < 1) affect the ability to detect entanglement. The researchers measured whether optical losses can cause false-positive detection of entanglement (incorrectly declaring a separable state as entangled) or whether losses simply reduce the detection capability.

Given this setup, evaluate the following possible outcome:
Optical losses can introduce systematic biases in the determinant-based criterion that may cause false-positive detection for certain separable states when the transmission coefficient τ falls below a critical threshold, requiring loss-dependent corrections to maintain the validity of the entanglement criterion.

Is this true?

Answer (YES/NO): NO